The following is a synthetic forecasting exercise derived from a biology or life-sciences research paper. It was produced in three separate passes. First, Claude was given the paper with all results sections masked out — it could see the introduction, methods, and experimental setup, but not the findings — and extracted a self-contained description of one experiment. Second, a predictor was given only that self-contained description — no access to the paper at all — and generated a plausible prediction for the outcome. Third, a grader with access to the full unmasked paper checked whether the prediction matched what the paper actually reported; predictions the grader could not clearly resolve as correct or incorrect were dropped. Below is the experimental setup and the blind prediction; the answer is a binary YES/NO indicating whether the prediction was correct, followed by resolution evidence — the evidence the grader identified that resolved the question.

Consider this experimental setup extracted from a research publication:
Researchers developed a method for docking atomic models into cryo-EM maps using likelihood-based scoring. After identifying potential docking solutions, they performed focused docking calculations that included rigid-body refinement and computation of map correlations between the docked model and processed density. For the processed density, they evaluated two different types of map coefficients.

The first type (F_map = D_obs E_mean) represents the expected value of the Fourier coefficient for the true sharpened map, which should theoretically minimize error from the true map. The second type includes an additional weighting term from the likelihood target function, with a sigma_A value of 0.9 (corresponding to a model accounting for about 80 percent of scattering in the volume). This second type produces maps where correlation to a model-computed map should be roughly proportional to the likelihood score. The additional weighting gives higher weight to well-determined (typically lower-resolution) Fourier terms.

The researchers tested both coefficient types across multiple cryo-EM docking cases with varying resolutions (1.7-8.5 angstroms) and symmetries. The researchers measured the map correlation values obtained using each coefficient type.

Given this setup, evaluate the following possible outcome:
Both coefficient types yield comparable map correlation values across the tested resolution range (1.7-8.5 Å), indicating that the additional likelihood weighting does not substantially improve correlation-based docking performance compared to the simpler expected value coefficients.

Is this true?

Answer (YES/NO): NO